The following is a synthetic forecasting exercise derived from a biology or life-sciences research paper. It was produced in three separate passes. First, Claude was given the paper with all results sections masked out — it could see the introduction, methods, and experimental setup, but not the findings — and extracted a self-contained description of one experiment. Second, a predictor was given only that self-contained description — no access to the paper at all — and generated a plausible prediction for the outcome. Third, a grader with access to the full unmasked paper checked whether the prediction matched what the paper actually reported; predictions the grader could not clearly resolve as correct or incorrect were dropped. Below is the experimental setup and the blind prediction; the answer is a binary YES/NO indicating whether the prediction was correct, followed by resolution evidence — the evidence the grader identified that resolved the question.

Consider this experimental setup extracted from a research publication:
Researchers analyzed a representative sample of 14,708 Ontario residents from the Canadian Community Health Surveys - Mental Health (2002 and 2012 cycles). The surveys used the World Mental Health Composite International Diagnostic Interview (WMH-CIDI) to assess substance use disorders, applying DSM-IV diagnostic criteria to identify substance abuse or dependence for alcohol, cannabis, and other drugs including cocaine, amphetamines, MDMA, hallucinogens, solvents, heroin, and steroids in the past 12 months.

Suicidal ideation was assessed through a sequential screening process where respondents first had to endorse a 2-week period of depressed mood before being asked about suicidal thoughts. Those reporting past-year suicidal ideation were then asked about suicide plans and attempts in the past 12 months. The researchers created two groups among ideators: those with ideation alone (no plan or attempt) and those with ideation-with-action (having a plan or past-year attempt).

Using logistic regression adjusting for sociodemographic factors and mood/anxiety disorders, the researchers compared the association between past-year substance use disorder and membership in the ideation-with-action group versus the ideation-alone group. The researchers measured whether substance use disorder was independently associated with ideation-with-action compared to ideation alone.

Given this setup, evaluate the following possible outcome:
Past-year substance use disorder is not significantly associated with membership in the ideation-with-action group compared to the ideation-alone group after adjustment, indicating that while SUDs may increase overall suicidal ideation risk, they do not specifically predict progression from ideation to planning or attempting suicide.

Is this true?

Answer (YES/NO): NO